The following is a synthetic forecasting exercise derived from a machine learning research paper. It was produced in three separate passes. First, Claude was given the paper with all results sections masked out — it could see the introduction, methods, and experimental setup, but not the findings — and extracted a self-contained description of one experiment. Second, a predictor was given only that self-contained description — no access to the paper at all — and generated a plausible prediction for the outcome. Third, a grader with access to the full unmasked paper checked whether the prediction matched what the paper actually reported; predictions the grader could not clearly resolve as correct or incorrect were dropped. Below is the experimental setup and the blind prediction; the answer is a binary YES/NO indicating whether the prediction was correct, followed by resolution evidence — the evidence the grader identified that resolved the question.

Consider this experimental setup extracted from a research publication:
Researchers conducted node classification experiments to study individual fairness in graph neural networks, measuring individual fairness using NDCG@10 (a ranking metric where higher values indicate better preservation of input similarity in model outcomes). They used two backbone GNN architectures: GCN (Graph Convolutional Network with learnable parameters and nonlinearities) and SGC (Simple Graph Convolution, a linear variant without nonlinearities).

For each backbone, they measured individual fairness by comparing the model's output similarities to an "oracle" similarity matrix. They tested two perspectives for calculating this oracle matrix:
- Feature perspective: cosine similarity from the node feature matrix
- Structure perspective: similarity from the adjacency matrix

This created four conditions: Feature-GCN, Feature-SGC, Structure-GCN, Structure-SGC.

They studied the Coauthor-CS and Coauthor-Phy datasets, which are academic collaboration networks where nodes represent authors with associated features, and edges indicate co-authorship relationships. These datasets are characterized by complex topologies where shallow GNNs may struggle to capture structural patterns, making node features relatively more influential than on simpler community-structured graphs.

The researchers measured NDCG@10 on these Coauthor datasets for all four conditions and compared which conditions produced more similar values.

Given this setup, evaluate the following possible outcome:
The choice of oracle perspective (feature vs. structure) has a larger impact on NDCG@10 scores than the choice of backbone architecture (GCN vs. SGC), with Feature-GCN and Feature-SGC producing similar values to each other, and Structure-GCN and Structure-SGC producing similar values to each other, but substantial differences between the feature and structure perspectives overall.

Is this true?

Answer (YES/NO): NO